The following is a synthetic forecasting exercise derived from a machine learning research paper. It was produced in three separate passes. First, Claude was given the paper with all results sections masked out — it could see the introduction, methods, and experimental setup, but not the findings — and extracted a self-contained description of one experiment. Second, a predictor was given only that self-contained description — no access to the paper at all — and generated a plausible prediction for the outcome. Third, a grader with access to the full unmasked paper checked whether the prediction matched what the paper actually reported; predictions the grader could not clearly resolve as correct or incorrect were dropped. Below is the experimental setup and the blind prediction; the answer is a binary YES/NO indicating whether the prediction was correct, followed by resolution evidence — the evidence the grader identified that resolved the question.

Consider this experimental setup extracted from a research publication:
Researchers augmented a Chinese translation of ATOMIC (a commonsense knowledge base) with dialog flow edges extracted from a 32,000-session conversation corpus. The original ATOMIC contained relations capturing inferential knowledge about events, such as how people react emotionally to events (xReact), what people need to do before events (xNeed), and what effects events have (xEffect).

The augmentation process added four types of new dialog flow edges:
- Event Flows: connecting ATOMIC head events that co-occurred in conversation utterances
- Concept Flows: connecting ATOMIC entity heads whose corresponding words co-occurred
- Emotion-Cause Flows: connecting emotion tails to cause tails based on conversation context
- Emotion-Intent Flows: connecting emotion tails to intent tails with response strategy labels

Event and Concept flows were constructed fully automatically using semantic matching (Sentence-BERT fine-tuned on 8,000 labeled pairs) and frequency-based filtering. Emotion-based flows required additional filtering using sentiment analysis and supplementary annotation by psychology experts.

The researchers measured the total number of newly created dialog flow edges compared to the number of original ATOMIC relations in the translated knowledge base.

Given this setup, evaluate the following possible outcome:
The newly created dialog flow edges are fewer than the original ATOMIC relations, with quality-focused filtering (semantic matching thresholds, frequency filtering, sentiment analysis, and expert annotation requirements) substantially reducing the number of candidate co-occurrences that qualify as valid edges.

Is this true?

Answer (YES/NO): NO